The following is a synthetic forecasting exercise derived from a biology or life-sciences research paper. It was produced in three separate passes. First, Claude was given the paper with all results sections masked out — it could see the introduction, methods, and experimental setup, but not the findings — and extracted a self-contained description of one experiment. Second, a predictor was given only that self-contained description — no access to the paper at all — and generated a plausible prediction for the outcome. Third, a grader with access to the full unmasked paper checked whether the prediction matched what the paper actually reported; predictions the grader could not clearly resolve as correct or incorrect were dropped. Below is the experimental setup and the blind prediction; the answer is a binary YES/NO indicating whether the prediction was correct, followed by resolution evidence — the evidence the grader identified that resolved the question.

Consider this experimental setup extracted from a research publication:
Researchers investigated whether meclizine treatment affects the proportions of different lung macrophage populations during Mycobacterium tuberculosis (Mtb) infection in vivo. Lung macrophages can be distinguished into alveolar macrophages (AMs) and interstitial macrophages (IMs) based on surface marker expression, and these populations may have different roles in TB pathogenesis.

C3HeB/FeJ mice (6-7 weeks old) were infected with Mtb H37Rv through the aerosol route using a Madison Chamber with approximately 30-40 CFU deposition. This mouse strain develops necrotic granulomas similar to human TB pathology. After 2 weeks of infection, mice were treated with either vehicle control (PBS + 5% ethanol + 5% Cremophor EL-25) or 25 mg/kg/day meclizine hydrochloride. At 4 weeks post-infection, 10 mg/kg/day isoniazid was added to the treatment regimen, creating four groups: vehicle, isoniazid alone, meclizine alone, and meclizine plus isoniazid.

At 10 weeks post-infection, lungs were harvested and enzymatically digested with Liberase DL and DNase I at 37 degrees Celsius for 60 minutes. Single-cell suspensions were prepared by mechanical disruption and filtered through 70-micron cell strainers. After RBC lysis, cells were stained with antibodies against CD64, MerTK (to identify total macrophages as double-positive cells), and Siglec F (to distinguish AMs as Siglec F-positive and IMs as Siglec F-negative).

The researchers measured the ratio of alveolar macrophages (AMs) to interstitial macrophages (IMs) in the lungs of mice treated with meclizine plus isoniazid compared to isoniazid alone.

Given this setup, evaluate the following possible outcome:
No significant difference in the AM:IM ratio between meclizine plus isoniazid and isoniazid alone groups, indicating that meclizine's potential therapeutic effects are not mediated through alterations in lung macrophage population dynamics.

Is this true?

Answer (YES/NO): NO